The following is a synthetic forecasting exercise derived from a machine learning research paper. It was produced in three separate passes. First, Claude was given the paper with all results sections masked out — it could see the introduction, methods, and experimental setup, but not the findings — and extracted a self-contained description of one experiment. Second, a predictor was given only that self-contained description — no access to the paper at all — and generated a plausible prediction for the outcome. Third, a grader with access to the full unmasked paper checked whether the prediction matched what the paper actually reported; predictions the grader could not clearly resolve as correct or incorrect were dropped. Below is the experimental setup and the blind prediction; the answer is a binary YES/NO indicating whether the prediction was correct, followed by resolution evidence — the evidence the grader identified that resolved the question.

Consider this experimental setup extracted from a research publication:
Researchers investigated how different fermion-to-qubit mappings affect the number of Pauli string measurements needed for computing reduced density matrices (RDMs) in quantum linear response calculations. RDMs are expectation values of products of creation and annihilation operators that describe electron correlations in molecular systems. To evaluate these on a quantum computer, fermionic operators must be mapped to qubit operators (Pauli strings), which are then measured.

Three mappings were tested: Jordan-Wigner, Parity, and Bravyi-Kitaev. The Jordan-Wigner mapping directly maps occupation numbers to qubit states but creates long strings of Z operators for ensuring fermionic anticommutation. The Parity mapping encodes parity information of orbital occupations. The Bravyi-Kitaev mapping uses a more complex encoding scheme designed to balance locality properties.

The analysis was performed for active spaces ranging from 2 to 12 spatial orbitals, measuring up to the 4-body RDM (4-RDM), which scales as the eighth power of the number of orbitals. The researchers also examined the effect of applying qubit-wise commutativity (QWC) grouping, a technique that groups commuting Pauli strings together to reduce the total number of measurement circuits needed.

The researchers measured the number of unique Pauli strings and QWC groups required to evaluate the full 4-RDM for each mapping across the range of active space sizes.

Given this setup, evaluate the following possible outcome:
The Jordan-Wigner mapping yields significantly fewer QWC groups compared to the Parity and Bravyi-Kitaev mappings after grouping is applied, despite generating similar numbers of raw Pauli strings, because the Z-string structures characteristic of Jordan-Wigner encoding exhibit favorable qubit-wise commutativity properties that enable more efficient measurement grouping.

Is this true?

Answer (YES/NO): NO